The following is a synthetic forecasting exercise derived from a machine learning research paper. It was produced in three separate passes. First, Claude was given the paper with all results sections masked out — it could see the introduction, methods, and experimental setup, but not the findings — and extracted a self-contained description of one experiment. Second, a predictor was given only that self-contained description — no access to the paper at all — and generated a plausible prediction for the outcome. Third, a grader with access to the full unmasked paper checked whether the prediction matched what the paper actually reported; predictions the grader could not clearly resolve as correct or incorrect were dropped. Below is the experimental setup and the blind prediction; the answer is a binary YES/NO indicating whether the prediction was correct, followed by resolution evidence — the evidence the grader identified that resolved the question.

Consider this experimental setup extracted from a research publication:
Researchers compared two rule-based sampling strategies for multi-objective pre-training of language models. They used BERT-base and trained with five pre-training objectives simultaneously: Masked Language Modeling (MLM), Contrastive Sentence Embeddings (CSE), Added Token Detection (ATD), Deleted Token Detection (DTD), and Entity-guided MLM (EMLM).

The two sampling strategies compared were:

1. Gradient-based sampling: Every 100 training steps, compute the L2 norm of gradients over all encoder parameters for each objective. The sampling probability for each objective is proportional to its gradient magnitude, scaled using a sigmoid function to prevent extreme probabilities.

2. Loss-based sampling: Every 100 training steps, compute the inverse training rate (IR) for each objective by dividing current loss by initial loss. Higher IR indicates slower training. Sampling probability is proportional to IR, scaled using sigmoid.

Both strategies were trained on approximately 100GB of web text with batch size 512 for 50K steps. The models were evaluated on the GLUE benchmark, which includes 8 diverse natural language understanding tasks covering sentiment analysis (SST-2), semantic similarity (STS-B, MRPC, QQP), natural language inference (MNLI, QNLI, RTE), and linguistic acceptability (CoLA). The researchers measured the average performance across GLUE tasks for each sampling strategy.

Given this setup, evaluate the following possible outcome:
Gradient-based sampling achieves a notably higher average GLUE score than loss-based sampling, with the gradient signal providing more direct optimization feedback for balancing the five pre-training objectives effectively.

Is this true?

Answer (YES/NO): NO